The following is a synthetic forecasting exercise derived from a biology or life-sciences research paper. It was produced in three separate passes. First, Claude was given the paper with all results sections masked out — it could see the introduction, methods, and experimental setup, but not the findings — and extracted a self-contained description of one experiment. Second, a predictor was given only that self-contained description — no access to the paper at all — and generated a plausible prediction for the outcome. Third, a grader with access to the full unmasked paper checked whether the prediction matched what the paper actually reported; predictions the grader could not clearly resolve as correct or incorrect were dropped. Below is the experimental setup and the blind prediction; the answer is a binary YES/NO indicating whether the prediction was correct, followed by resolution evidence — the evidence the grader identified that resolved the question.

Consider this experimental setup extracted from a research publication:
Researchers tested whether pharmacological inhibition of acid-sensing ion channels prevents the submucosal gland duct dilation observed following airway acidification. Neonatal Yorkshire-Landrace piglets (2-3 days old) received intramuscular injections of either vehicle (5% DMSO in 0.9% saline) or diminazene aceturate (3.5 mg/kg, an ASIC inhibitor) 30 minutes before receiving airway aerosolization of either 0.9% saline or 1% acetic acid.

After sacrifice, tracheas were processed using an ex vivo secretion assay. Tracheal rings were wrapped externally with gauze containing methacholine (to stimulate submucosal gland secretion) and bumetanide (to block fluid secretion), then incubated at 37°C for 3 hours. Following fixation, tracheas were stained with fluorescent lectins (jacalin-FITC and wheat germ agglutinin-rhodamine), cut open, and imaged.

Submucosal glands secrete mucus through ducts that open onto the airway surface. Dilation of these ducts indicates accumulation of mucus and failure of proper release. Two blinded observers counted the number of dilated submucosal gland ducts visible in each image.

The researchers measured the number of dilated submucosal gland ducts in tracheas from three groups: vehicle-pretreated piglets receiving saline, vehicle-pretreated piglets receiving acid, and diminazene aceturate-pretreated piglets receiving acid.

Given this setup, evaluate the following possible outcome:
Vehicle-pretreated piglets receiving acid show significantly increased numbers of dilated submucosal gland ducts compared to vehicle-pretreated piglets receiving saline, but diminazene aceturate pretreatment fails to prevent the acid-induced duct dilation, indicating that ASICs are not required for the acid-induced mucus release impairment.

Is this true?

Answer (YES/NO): NO